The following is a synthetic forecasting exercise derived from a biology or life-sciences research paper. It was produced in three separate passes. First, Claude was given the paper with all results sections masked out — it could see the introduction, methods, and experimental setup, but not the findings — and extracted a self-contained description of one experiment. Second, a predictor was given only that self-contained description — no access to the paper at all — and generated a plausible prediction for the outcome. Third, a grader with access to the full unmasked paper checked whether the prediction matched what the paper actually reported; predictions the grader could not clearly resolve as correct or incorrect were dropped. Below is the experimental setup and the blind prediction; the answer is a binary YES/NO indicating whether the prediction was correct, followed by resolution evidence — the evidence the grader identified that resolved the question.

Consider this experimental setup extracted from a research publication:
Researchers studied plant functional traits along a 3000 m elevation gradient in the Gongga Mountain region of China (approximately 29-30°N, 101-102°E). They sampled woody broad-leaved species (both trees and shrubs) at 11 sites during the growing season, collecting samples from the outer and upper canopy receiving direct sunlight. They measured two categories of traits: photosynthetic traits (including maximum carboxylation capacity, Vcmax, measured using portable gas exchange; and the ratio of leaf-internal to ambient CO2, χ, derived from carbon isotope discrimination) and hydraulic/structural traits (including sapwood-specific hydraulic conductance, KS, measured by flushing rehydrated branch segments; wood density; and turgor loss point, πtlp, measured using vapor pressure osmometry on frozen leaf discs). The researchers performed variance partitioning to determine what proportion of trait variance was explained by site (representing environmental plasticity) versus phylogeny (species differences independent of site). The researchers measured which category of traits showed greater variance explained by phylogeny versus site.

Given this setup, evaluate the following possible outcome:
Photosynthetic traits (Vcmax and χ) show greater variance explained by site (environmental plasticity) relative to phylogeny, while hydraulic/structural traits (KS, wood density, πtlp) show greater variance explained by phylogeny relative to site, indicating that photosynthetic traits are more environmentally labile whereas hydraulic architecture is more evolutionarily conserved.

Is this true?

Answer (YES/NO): NO